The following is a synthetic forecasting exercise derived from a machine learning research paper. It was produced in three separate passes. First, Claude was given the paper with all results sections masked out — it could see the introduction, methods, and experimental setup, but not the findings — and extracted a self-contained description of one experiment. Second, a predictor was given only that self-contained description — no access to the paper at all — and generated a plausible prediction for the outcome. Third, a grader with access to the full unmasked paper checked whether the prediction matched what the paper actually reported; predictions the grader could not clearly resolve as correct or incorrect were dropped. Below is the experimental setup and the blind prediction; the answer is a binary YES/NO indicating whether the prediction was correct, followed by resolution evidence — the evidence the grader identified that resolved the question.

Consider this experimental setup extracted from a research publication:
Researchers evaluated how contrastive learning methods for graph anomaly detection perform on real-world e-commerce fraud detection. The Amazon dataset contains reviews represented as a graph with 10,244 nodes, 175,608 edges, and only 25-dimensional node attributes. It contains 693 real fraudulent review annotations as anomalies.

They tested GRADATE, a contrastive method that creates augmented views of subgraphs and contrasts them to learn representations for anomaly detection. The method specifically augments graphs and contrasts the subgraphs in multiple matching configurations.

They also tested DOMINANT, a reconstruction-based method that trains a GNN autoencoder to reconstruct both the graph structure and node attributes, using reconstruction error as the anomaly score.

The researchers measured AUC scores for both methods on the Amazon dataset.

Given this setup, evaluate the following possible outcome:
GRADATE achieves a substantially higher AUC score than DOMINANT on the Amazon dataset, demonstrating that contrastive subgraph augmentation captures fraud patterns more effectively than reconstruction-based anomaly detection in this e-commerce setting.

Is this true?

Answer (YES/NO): NO